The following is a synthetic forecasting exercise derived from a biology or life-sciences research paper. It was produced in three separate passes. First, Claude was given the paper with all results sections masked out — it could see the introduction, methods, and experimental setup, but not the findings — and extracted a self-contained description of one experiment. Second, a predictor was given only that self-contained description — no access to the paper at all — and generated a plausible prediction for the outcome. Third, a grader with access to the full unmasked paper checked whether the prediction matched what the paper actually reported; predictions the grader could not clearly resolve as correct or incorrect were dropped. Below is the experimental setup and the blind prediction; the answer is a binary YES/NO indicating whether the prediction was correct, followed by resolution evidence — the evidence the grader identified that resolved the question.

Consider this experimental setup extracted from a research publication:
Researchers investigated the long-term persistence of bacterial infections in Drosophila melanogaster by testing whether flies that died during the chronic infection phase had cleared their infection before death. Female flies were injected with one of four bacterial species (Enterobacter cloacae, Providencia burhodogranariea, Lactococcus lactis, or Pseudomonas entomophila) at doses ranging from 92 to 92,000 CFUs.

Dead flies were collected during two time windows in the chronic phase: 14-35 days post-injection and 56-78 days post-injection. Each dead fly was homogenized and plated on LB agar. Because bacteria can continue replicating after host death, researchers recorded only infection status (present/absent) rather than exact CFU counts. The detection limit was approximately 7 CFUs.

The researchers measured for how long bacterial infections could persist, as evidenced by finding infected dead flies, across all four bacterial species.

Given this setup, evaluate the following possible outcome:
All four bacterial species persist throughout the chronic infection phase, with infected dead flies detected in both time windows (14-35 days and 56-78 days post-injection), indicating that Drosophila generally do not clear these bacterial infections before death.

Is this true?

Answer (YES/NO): NO